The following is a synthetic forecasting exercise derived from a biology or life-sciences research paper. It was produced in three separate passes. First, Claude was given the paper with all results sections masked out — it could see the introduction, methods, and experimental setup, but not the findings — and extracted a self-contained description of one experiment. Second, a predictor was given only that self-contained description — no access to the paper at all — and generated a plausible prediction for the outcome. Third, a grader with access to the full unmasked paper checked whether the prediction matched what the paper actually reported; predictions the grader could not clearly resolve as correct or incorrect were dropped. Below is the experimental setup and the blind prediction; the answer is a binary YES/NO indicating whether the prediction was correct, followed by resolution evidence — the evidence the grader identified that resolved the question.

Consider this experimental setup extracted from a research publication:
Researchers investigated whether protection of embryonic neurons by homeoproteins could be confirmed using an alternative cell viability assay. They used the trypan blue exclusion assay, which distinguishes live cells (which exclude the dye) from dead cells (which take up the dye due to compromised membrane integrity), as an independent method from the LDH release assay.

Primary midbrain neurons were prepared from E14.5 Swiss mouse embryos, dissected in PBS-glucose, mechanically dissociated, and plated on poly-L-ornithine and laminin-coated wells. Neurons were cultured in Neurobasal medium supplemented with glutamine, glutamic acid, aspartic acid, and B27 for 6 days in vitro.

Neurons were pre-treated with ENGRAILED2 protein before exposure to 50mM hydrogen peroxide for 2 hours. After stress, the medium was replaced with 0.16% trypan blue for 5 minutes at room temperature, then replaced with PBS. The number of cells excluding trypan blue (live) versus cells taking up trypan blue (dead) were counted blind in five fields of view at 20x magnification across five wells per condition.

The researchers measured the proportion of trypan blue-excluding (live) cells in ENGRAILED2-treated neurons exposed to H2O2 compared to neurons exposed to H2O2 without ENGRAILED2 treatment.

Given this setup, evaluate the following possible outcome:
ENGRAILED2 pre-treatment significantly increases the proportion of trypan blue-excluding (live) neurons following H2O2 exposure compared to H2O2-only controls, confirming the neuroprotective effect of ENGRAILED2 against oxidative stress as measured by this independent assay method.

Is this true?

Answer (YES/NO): NO